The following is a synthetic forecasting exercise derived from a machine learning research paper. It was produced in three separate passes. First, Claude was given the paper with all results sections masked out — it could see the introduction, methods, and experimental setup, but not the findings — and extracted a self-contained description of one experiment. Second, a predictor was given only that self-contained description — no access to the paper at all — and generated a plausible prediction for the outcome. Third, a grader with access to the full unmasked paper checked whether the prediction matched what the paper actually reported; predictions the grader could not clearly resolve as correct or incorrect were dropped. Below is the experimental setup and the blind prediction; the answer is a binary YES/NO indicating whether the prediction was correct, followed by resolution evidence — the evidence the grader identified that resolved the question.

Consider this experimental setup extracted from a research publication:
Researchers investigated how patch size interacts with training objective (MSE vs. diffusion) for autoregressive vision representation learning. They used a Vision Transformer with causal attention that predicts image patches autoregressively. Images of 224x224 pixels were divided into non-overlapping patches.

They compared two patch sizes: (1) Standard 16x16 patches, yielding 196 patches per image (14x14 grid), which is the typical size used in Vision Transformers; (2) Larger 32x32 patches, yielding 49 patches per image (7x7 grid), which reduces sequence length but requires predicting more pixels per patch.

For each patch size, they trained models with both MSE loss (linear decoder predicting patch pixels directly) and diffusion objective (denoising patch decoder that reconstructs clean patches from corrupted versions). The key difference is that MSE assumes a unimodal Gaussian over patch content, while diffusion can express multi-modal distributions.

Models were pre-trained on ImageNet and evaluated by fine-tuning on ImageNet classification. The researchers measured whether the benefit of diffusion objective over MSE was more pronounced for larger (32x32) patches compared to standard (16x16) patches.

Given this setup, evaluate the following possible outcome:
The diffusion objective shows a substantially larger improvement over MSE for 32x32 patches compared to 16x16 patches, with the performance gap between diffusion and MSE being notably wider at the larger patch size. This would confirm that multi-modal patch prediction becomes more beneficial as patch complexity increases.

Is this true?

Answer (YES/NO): YES